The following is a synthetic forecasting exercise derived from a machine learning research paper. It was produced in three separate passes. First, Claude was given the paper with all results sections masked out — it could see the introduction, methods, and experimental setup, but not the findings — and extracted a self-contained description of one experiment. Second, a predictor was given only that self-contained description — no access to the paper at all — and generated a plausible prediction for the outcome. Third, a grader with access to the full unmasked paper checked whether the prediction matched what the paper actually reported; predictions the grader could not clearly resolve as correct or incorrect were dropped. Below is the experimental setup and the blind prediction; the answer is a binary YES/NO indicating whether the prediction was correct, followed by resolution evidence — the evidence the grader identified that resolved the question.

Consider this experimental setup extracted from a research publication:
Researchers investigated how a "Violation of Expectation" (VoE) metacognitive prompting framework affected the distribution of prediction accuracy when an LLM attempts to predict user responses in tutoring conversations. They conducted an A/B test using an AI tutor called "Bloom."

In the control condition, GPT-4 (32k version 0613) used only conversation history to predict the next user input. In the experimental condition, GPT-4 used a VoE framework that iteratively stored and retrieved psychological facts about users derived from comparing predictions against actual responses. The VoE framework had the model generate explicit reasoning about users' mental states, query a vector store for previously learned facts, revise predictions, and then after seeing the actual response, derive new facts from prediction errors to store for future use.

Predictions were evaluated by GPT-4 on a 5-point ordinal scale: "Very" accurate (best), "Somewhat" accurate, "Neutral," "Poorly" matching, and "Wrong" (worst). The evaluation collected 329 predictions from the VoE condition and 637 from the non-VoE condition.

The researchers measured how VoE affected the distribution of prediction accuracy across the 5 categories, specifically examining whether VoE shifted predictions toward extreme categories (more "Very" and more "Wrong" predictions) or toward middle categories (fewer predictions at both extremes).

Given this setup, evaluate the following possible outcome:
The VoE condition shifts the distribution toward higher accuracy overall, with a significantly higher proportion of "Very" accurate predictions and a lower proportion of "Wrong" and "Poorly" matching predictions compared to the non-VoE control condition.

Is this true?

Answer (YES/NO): NO